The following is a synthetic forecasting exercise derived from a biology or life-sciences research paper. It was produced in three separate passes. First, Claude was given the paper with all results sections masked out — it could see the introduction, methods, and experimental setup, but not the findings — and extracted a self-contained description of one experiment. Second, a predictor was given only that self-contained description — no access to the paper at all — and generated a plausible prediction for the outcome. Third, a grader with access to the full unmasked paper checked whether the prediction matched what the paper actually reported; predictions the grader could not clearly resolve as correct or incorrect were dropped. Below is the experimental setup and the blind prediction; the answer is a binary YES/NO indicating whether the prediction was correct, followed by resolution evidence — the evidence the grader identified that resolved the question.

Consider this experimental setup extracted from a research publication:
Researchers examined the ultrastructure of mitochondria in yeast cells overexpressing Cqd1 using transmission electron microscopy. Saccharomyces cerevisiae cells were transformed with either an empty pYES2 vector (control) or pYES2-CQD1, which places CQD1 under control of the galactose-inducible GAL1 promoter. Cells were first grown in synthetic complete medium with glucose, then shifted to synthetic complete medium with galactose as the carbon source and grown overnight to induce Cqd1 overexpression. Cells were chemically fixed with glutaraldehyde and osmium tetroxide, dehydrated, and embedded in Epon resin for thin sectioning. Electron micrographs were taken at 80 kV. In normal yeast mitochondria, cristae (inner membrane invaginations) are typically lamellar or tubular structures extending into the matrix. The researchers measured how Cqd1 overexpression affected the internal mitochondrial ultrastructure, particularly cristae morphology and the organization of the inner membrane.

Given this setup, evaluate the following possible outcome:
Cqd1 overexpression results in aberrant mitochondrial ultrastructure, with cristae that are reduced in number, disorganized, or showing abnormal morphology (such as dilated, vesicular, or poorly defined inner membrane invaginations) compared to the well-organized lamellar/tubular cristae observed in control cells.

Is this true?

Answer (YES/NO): YES